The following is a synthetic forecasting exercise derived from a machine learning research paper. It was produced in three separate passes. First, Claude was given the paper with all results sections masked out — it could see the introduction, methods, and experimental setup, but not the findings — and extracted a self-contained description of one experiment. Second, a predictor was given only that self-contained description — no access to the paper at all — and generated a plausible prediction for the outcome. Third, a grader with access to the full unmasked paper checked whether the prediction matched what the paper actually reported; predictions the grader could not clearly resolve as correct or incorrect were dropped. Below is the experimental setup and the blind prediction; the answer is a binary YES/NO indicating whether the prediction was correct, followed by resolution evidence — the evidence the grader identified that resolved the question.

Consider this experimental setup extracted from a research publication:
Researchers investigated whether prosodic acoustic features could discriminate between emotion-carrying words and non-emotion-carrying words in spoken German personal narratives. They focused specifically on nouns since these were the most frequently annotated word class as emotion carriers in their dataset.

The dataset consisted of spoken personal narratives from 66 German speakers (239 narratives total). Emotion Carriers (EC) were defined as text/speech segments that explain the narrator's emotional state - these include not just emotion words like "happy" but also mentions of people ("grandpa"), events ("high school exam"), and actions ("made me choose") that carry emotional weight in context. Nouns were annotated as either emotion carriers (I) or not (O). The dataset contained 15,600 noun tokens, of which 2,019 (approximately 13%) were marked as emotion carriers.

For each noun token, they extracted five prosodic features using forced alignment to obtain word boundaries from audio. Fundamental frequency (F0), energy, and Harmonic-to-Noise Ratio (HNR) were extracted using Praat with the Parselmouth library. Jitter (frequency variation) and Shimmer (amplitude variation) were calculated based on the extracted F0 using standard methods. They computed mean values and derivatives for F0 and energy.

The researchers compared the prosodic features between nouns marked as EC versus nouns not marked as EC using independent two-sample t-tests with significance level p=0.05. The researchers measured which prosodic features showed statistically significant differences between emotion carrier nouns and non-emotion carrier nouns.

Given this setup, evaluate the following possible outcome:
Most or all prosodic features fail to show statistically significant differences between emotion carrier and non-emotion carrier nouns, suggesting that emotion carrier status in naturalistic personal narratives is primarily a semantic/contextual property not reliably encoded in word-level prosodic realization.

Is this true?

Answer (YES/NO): NO